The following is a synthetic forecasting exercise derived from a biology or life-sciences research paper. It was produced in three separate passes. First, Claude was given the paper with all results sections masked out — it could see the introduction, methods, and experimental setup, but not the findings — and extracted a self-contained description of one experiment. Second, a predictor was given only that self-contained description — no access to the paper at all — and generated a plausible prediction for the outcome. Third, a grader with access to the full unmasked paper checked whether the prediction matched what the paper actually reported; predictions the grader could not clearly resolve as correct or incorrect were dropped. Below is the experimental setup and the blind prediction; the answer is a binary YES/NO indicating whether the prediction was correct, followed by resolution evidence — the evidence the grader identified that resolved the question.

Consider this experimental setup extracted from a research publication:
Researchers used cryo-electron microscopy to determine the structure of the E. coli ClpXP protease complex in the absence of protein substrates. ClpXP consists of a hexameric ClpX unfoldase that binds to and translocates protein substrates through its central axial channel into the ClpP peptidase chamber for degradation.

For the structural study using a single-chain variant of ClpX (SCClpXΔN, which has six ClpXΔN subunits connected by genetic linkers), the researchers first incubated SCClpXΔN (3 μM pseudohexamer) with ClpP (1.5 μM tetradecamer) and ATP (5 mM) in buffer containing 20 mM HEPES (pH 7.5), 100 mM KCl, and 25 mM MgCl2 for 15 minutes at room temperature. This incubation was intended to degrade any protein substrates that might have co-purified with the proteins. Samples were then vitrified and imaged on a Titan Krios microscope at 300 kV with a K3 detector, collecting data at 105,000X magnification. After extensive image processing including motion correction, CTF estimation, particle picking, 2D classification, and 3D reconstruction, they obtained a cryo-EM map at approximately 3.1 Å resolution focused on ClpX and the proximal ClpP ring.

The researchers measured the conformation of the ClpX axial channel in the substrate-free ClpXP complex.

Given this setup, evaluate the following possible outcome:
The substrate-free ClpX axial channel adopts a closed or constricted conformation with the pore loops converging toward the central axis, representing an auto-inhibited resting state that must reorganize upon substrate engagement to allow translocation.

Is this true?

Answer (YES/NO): YES